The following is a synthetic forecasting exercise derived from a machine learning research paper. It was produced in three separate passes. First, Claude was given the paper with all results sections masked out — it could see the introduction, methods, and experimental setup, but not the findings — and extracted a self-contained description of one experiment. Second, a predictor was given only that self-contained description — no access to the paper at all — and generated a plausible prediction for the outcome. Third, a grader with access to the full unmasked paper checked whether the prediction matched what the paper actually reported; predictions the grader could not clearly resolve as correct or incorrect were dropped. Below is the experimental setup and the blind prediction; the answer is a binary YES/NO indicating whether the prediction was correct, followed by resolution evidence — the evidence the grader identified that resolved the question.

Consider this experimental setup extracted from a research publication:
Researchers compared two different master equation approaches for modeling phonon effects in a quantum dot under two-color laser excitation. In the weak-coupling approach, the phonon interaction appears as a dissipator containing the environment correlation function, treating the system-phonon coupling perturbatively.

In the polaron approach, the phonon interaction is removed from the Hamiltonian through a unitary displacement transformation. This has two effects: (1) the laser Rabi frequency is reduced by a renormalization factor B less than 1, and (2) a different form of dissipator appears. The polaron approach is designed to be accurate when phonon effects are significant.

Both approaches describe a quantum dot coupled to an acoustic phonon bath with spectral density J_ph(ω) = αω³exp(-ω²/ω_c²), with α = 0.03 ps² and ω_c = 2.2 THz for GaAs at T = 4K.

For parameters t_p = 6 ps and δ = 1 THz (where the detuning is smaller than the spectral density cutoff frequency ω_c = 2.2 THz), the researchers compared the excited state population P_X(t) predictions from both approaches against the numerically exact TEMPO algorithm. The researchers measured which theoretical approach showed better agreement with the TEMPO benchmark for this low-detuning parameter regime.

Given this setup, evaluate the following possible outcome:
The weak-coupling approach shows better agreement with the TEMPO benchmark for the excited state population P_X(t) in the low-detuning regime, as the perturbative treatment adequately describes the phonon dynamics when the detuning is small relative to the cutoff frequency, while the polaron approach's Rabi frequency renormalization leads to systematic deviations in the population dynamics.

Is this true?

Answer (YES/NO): YES